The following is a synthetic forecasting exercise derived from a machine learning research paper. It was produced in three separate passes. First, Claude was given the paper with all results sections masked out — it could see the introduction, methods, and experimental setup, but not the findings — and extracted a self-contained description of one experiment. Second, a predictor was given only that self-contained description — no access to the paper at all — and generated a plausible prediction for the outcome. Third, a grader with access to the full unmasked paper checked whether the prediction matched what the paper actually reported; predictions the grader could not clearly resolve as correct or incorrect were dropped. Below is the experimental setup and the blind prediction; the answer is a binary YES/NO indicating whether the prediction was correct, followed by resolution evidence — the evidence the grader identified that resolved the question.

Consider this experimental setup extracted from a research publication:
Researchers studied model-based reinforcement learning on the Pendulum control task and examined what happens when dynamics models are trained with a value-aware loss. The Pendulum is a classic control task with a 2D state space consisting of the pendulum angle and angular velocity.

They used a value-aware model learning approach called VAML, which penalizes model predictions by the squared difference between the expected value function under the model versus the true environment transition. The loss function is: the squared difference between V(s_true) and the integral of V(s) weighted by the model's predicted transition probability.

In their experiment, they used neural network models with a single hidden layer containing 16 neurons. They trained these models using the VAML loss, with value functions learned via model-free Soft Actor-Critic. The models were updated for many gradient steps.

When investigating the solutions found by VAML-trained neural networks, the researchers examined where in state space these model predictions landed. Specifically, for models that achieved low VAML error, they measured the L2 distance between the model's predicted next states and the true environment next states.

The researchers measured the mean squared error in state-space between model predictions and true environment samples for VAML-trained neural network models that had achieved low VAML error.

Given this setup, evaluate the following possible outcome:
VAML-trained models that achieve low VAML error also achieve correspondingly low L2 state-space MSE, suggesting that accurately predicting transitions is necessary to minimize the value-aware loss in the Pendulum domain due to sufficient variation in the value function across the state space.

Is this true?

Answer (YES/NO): NO